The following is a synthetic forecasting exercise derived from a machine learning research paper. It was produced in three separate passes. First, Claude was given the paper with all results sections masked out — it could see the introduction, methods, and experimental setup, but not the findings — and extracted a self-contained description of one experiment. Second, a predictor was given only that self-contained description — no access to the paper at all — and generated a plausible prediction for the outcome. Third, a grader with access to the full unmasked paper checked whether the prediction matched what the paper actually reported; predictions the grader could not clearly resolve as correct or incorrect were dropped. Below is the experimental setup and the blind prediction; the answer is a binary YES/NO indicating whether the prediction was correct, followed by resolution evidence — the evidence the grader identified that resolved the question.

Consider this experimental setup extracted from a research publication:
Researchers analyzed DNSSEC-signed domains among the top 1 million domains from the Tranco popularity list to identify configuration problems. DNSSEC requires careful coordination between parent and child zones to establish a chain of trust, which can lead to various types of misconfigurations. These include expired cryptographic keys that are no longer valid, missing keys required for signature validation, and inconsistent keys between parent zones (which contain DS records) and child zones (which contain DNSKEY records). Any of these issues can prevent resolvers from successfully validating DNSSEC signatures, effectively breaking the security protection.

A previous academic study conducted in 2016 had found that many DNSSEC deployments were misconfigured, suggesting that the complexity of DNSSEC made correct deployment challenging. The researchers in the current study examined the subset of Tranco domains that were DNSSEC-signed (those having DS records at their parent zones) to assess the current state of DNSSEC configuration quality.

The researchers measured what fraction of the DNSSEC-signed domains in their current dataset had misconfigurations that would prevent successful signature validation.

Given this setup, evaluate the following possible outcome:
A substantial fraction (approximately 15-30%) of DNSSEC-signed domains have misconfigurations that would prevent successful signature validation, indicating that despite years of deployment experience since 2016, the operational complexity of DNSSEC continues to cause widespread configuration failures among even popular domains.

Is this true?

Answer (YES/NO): NO